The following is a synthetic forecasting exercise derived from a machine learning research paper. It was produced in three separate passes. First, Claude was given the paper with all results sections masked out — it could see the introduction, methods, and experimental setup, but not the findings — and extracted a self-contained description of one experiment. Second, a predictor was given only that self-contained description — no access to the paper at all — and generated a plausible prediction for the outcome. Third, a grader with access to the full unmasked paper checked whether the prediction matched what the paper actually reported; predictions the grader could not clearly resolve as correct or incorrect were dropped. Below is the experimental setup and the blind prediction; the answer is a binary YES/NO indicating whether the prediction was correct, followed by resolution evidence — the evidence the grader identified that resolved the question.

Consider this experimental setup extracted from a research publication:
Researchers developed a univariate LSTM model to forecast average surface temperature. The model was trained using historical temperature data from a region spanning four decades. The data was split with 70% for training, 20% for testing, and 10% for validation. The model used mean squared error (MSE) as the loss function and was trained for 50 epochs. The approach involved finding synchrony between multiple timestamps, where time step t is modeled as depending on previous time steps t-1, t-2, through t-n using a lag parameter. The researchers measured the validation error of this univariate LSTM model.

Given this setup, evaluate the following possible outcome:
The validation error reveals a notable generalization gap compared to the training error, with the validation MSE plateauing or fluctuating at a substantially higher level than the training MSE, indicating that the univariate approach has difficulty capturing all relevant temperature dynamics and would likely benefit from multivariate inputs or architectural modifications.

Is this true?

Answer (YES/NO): NO